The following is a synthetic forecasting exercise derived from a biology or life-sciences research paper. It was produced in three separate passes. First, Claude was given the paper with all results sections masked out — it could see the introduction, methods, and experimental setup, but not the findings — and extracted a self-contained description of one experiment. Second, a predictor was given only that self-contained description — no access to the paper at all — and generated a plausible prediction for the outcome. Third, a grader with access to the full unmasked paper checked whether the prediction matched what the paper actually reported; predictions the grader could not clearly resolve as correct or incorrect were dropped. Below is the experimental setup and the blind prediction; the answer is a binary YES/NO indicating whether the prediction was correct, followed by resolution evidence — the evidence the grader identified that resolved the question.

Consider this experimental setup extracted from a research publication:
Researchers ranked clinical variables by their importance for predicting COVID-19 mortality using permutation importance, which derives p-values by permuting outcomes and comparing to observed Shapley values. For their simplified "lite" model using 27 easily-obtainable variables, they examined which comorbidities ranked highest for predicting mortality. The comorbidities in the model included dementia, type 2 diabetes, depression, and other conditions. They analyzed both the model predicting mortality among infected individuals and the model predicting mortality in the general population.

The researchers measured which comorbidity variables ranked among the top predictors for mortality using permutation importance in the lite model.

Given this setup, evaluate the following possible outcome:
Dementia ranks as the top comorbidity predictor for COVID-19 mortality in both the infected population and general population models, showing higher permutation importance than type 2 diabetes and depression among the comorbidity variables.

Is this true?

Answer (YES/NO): YES